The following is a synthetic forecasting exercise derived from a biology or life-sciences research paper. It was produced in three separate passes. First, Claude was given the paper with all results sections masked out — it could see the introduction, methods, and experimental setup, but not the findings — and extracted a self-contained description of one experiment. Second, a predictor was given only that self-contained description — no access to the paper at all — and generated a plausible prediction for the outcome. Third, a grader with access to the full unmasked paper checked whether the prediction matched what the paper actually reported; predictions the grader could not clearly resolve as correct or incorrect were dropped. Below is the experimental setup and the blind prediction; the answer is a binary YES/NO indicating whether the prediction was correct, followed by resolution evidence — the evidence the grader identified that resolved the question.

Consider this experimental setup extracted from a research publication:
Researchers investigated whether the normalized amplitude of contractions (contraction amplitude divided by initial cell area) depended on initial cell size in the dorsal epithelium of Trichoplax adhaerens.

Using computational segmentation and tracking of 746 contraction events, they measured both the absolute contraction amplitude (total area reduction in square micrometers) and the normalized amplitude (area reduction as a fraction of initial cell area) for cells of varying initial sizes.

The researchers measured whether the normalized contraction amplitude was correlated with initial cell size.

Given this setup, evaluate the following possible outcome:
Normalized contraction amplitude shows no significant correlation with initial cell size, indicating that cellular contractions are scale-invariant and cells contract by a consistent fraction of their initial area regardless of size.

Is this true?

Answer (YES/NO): YES